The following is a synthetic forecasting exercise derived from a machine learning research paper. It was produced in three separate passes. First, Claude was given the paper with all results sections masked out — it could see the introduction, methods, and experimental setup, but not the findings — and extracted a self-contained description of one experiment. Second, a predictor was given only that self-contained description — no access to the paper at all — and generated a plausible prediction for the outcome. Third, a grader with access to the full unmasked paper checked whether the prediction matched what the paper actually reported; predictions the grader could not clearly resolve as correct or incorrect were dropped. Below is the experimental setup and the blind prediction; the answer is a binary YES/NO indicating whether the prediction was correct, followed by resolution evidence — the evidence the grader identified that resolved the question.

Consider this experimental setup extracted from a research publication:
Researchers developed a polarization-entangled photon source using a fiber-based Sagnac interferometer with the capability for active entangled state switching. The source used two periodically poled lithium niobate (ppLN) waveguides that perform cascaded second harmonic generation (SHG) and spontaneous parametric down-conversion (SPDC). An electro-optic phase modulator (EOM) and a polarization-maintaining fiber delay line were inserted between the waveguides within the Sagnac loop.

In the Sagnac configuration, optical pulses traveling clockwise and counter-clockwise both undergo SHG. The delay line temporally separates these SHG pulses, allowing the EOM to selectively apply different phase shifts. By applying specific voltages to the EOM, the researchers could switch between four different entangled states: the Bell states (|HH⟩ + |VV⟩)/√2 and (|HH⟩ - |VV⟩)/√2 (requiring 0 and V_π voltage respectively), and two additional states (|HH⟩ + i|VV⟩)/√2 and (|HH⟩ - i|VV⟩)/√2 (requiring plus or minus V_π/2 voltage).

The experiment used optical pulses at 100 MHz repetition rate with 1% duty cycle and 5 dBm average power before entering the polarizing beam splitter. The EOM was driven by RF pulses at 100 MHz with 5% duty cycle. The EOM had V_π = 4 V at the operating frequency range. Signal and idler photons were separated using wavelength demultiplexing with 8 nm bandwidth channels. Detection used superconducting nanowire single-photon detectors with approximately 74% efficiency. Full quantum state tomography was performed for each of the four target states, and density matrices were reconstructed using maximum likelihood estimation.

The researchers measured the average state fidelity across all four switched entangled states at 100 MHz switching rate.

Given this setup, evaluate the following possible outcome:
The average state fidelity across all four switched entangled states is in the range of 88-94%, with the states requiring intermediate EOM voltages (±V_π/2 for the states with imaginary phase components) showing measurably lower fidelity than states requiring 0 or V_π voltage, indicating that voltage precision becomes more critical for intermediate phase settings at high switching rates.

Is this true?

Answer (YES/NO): NO